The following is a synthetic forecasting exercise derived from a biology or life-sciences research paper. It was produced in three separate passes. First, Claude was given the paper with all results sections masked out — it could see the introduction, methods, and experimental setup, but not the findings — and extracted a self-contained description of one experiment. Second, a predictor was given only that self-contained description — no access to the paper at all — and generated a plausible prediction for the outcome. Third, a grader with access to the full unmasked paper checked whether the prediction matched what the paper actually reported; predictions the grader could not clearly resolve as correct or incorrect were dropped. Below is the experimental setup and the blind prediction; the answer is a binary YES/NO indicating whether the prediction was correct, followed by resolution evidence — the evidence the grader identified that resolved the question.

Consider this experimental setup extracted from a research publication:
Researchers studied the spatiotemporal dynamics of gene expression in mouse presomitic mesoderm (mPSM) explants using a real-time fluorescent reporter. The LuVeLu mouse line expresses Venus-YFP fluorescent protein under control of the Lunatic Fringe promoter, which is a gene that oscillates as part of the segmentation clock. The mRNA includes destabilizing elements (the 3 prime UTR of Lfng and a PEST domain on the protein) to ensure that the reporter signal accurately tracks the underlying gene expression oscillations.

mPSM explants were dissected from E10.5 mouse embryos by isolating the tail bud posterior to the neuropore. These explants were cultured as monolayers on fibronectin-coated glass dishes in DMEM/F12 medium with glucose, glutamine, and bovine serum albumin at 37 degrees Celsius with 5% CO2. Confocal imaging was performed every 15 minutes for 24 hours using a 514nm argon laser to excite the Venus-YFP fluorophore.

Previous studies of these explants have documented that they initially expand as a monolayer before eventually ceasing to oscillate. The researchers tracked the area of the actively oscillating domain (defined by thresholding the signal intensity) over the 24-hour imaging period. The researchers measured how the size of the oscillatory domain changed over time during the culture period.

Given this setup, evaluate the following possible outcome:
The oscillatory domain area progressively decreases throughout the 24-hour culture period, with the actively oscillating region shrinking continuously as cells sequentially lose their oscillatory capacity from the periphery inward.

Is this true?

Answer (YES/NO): NO